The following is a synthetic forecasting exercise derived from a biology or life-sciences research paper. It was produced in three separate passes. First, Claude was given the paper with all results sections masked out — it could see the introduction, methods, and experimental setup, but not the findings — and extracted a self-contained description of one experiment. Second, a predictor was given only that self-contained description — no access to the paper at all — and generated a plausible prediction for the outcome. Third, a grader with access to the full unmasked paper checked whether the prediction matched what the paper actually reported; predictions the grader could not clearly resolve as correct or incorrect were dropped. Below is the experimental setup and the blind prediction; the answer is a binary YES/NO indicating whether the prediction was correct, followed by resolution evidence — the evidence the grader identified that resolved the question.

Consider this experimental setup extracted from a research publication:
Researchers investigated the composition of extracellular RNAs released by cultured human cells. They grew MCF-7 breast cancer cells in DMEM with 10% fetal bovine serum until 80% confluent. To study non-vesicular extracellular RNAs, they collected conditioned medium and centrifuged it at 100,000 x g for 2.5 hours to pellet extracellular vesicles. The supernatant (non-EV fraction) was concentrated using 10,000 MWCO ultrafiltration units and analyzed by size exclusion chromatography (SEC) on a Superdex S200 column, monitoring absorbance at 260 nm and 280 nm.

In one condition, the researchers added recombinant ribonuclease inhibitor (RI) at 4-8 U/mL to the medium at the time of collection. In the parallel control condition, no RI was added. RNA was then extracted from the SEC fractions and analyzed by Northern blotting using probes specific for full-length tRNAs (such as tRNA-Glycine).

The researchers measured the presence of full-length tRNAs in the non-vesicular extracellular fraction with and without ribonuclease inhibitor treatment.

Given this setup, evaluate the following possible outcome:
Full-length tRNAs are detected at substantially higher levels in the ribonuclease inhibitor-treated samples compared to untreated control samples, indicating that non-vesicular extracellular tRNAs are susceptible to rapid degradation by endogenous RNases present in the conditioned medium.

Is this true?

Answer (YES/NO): YES